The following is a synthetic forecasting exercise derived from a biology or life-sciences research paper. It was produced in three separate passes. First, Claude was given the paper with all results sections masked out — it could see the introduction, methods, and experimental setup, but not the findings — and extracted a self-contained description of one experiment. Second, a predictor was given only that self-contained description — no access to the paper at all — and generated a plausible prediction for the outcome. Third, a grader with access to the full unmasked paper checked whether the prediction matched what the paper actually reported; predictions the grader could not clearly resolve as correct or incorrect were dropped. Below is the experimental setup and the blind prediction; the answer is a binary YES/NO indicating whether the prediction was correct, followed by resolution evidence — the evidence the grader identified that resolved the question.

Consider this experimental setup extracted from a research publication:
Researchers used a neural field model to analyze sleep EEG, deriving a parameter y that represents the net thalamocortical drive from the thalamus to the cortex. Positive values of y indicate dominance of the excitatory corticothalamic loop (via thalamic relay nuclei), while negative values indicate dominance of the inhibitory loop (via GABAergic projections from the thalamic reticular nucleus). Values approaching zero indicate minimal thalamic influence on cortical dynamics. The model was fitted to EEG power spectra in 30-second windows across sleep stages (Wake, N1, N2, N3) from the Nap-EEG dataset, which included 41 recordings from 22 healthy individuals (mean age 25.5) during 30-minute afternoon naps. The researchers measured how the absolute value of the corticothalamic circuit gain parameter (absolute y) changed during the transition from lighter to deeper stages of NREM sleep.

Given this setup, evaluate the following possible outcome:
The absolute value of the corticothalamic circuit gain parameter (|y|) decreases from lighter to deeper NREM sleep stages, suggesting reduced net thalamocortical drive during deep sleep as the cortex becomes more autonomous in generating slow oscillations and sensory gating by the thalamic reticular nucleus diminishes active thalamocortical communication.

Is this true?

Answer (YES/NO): YES